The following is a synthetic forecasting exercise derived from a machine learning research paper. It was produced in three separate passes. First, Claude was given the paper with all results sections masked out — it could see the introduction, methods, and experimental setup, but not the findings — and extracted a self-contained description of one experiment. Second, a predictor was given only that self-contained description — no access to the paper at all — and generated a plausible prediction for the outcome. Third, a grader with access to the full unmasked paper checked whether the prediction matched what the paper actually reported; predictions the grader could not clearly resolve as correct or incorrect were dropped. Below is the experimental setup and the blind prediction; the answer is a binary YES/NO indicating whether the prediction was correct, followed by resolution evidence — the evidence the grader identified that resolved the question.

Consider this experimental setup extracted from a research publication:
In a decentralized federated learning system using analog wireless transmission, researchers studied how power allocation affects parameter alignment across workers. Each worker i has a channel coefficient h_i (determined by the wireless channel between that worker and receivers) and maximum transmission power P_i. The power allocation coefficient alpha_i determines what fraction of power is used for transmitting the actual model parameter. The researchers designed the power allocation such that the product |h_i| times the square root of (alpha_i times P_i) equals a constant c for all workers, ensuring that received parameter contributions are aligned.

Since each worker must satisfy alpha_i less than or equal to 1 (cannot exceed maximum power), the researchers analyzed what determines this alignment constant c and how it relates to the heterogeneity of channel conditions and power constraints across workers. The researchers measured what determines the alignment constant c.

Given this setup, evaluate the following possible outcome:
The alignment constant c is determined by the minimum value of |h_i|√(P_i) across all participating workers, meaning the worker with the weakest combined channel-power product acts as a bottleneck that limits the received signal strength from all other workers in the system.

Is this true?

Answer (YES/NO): YES